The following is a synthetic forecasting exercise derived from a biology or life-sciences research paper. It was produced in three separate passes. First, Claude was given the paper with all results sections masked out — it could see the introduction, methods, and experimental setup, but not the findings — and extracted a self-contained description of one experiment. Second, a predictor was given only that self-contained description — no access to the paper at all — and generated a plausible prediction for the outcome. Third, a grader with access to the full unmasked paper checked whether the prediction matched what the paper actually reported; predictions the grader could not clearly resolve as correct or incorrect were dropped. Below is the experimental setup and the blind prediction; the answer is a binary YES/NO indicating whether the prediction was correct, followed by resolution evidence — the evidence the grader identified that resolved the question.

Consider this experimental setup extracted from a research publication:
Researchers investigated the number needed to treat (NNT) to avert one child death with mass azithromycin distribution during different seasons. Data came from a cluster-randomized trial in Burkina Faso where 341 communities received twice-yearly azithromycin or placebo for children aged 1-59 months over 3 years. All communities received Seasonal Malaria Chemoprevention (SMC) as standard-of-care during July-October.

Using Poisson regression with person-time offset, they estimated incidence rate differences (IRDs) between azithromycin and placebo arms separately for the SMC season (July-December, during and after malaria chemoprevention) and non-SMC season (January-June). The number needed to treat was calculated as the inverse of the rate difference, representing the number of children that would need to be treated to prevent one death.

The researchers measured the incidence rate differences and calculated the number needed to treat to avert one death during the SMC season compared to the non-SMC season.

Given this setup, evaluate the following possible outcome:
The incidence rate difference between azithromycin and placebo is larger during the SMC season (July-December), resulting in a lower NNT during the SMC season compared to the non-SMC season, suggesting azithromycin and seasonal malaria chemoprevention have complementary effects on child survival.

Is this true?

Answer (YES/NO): NO